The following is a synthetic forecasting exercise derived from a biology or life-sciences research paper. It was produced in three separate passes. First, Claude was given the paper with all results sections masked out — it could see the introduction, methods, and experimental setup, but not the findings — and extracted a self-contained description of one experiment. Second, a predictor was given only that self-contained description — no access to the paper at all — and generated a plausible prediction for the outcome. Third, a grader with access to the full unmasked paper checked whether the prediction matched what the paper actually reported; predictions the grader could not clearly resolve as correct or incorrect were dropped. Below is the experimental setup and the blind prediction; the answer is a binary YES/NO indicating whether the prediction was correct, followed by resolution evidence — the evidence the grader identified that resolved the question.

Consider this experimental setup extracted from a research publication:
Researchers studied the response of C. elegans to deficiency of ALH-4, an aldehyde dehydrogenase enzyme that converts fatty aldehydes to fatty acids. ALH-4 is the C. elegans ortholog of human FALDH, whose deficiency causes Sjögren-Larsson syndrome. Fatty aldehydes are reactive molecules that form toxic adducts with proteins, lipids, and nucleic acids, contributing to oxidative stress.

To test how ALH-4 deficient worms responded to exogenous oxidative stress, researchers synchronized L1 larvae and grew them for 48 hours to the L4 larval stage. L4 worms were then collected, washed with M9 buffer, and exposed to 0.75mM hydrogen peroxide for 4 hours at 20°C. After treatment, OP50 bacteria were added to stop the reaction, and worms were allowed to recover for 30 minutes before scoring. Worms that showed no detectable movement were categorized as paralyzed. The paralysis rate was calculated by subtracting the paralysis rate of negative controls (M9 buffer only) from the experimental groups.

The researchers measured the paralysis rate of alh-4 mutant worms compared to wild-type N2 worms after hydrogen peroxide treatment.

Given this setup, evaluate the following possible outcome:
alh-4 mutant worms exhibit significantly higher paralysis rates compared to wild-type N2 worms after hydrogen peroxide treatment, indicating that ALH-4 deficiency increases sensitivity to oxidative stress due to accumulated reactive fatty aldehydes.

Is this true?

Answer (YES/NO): NO